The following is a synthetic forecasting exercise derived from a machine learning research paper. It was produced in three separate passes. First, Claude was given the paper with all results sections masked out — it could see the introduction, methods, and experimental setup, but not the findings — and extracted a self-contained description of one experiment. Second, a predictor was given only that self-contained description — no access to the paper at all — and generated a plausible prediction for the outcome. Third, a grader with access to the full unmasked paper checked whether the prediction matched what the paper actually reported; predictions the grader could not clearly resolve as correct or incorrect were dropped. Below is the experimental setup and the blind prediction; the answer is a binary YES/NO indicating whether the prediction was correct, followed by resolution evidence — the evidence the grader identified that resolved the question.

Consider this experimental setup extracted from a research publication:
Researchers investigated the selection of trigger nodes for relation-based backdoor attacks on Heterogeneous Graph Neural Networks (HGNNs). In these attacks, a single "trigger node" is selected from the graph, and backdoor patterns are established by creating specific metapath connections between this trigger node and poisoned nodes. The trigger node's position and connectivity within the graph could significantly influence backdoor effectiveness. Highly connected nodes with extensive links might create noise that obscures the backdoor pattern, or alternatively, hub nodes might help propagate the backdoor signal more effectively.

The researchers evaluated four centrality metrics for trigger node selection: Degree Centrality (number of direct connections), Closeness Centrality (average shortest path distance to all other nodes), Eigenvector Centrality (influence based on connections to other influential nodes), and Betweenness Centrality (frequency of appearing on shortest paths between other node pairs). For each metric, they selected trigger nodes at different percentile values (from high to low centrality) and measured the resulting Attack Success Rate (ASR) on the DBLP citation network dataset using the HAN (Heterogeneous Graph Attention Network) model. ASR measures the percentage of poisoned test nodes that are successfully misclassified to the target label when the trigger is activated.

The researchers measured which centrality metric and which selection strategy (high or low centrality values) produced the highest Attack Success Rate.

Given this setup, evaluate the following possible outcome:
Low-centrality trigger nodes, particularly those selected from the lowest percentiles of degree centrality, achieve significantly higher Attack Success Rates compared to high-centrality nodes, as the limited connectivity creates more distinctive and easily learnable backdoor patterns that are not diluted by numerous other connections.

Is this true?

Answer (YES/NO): NO